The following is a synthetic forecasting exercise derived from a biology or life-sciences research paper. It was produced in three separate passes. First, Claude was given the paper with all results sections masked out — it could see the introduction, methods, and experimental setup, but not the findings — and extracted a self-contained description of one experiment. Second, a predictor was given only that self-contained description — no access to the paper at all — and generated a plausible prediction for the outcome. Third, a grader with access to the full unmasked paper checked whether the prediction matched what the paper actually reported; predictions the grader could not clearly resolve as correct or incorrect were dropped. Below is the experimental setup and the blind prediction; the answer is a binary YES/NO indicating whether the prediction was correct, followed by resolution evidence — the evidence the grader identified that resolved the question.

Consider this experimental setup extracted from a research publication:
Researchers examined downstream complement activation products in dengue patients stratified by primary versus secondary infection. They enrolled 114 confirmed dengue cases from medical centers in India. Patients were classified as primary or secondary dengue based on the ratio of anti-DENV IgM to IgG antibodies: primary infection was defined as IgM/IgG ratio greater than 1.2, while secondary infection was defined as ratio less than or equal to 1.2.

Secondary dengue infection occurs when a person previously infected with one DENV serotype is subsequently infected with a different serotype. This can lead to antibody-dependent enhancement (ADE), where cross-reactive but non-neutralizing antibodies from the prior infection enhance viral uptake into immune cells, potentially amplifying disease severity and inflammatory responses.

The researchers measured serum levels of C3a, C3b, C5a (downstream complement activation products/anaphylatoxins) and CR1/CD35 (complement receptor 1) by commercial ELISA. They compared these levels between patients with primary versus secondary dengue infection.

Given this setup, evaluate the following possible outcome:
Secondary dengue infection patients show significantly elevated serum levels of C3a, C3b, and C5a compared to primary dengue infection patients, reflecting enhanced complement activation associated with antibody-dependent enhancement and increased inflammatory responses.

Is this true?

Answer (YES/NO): NO